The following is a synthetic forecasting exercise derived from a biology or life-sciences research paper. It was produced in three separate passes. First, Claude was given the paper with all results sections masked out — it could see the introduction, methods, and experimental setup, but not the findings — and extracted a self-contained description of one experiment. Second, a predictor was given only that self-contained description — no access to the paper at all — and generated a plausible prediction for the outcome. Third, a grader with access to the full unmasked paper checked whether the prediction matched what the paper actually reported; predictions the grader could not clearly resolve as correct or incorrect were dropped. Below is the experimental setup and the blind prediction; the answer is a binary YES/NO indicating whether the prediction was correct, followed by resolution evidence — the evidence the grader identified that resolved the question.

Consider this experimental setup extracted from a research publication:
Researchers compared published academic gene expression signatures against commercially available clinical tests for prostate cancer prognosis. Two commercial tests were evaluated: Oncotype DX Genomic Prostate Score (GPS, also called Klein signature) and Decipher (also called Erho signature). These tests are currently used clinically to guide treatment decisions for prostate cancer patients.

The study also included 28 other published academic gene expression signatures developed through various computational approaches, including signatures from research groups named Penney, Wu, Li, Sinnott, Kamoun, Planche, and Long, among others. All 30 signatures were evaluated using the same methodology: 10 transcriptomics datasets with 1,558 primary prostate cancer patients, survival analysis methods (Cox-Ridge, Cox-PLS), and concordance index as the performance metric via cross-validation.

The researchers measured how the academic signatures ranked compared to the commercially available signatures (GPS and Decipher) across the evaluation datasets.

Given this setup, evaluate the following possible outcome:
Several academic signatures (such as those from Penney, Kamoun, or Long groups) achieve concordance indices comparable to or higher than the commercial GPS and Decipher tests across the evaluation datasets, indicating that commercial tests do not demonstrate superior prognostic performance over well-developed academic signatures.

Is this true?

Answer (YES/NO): YES